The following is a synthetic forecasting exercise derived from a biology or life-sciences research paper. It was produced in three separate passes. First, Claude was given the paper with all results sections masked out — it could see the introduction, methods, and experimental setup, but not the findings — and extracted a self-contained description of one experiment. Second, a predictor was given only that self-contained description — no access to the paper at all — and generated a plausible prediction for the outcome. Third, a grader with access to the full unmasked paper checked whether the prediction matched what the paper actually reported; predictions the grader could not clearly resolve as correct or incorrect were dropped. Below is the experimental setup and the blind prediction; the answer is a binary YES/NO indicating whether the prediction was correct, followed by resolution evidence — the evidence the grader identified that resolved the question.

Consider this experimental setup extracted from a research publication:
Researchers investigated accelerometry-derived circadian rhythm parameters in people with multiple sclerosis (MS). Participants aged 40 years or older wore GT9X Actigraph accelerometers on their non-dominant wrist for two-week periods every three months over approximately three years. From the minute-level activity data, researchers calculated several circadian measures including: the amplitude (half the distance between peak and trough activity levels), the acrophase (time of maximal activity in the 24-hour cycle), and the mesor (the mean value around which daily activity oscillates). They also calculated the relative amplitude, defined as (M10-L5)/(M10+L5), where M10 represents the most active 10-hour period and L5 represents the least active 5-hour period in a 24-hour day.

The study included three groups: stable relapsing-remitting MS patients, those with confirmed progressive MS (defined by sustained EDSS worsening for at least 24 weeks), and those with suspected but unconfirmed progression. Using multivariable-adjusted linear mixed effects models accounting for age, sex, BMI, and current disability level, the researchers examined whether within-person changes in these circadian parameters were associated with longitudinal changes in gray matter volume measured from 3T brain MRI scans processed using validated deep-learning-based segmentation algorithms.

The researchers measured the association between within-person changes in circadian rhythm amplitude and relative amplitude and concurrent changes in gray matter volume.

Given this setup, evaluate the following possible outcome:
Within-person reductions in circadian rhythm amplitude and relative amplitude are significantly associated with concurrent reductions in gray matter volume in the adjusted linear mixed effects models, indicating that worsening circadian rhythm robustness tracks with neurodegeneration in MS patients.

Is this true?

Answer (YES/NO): NO